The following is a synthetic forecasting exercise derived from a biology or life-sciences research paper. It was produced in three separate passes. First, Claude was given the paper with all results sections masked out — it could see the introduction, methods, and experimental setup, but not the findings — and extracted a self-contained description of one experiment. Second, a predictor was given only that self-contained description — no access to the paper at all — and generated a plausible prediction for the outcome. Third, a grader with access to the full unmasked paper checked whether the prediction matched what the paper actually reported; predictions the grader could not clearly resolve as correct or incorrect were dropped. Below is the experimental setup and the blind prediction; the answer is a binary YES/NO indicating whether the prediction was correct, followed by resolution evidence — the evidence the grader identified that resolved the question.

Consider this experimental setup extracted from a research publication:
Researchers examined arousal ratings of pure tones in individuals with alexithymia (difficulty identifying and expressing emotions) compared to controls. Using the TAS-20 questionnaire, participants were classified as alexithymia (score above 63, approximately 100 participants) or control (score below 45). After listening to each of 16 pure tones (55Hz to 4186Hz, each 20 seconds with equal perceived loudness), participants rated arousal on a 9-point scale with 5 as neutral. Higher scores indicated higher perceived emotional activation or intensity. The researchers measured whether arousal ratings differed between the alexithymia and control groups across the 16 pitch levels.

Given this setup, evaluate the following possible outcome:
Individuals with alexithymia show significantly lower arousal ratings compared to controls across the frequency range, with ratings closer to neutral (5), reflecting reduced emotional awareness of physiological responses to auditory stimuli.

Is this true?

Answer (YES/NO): NO